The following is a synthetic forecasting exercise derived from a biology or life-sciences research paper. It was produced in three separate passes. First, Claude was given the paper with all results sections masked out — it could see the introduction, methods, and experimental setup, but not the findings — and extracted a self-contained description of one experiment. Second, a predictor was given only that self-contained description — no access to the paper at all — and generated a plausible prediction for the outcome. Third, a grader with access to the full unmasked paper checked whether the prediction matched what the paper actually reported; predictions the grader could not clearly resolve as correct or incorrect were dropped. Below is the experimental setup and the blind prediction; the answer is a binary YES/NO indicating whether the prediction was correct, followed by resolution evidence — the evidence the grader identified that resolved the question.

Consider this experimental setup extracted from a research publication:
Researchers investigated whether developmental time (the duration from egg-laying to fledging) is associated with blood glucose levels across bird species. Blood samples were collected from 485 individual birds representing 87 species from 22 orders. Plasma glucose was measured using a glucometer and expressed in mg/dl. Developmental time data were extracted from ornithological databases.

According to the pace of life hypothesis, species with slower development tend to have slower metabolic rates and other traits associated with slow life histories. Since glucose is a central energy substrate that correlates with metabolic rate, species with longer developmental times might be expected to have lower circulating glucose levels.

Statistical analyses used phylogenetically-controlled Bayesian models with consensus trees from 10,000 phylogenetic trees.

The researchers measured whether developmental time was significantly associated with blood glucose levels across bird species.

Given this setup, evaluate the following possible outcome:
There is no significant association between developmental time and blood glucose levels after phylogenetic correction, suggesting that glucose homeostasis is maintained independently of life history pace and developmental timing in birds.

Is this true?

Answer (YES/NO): YES